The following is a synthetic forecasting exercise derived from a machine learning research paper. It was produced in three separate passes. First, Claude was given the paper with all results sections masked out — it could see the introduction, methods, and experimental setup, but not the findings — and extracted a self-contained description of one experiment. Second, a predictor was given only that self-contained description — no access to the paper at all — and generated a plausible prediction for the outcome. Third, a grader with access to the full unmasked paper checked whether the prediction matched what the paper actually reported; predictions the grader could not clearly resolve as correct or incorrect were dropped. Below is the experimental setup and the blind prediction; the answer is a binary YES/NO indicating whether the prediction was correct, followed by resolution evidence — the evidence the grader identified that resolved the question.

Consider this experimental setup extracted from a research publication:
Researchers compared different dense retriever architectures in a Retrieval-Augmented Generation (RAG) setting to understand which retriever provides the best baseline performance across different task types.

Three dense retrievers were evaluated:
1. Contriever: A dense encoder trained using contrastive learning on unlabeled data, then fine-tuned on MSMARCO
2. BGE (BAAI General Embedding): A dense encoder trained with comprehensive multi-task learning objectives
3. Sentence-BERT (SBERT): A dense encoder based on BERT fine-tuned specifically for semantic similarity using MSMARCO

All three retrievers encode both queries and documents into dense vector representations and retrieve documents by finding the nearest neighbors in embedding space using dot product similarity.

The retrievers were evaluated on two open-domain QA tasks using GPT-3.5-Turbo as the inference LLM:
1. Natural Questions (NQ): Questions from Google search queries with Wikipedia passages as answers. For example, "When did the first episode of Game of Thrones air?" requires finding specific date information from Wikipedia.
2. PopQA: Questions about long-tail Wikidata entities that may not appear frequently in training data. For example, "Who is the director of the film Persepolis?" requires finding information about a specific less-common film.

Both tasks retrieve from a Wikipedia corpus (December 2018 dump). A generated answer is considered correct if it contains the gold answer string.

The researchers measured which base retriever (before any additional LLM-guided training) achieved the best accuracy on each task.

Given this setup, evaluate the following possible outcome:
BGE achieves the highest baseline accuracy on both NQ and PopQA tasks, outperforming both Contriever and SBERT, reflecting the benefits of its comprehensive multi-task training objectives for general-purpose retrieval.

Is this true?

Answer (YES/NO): NO